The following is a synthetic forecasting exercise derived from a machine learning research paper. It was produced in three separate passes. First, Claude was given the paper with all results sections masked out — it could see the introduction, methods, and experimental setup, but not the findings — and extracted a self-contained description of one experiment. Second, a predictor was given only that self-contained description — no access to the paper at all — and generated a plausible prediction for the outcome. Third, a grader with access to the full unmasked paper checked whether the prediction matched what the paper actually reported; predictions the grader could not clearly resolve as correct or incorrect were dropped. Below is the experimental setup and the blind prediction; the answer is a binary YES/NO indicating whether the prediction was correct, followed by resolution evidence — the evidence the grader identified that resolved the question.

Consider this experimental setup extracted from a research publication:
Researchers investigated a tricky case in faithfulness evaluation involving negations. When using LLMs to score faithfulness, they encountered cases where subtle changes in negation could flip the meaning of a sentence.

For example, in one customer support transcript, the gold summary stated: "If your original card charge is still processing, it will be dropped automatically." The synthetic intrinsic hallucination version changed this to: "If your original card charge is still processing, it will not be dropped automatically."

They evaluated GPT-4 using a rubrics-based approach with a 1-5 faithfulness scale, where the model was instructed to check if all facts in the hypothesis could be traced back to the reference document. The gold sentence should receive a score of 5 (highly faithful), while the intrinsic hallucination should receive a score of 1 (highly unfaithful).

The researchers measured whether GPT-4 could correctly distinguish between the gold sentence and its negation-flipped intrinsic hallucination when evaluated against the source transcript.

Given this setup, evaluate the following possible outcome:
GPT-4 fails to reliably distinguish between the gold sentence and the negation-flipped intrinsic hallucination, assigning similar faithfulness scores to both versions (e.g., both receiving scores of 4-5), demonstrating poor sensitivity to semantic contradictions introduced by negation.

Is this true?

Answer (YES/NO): YES